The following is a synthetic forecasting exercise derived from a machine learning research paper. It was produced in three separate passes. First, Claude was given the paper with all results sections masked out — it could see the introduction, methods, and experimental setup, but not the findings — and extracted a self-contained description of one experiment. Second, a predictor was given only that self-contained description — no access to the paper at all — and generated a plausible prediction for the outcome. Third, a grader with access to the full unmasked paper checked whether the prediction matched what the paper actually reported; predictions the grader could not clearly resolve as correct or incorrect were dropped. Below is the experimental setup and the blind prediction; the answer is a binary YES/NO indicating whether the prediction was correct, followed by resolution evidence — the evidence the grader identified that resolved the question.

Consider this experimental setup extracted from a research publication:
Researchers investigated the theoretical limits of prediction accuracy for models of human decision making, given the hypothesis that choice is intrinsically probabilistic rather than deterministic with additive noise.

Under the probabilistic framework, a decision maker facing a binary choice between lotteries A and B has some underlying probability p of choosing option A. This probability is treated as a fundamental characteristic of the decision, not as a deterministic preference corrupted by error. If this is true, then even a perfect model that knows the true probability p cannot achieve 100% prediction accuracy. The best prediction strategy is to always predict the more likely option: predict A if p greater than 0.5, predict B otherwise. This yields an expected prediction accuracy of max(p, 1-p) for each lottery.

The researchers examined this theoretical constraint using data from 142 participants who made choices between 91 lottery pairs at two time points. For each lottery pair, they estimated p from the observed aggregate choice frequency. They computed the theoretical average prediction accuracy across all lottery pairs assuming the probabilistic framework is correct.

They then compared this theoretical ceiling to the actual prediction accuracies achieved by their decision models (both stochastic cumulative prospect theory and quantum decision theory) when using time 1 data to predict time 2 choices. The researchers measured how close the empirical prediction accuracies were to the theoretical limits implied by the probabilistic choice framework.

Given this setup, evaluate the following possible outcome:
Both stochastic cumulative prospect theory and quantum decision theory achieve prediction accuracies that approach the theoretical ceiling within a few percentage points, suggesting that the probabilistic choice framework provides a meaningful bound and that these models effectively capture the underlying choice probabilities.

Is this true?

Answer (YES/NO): YES